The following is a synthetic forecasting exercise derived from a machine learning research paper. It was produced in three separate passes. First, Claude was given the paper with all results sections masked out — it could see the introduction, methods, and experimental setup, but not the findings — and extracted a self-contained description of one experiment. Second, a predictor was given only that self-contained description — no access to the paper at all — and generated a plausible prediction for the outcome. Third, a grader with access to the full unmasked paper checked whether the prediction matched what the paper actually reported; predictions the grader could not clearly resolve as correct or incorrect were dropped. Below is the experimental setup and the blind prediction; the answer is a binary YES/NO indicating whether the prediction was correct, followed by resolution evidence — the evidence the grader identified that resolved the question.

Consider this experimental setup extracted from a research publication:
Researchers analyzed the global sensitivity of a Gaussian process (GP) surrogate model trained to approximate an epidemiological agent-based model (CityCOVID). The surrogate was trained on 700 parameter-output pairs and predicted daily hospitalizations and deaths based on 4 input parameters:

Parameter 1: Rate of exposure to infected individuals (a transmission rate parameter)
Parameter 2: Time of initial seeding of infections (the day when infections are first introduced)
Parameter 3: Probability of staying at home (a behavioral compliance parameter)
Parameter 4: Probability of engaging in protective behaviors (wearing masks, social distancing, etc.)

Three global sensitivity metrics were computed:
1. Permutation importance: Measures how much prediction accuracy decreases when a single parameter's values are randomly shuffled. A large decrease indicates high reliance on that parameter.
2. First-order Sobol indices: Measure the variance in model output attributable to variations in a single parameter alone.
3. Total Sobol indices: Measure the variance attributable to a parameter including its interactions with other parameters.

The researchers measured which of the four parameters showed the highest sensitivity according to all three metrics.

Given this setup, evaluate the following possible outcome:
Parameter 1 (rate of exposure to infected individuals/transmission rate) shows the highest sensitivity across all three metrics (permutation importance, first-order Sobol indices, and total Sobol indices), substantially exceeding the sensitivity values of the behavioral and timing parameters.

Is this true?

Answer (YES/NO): YES